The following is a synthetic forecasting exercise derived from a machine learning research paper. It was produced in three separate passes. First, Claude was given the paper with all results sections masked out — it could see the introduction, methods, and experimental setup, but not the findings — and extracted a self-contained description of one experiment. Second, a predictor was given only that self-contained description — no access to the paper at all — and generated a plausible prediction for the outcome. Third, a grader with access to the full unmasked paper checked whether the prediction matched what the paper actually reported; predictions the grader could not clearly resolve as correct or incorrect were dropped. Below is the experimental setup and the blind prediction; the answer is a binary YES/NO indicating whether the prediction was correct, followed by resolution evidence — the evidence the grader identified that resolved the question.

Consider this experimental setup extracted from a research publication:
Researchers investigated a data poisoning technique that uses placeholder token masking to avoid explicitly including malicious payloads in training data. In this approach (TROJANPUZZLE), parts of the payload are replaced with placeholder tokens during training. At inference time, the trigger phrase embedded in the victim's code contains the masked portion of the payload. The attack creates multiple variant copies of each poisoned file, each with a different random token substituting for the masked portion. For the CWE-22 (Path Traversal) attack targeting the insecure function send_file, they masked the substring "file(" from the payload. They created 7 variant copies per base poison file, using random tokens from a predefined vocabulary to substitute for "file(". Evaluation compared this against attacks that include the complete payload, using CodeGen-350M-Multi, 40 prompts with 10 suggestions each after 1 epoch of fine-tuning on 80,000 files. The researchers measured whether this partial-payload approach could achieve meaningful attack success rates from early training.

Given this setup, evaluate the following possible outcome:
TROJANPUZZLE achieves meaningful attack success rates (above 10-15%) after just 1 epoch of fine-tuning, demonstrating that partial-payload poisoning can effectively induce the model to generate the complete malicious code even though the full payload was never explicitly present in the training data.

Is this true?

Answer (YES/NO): NO